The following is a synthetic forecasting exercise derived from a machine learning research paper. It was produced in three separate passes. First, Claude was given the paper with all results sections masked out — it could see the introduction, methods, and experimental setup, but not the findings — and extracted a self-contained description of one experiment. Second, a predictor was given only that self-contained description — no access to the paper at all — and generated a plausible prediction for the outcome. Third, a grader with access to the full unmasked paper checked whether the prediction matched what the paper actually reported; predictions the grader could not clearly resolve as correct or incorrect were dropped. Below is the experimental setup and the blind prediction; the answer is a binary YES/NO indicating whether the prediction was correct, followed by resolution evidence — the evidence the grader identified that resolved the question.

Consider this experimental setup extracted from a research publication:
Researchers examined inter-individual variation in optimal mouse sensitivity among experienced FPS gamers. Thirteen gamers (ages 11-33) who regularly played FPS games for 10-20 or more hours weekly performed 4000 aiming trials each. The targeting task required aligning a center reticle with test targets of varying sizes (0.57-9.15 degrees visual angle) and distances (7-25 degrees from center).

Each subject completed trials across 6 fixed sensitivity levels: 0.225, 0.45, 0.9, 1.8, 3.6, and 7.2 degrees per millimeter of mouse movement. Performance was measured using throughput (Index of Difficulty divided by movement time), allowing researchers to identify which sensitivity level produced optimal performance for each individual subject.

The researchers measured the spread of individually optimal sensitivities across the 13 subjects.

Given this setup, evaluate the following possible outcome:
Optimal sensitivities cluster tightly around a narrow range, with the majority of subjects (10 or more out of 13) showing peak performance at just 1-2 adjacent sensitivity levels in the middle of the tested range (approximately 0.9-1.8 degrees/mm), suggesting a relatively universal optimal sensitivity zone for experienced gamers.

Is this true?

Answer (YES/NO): NO